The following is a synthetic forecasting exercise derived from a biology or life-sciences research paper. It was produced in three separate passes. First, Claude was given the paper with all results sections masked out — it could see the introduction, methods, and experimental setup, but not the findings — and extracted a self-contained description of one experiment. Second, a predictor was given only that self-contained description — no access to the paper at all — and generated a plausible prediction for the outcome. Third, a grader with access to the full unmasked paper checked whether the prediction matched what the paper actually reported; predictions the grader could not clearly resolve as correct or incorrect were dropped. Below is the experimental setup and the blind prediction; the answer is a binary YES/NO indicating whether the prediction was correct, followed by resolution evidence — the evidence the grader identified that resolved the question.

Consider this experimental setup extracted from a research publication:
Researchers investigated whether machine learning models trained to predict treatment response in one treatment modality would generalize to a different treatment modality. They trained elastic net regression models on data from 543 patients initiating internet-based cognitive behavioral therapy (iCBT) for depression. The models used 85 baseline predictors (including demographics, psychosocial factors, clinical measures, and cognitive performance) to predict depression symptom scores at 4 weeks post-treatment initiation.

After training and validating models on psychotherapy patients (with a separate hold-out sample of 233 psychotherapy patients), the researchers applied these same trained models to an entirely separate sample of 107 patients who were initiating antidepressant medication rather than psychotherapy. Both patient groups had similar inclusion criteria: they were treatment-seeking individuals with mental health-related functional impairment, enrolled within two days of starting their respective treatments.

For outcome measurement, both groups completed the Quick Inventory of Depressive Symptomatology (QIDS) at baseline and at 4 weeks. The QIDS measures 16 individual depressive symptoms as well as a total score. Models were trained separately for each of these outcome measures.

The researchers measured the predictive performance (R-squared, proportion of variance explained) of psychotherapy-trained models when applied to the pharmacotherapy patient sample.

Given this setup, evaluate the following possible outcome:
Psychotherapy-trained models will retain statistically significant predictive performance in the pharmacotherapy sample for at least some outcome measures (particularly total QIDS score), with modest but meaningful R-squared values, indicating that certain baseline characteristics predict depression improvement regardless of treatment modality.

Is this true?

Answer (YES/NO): YES